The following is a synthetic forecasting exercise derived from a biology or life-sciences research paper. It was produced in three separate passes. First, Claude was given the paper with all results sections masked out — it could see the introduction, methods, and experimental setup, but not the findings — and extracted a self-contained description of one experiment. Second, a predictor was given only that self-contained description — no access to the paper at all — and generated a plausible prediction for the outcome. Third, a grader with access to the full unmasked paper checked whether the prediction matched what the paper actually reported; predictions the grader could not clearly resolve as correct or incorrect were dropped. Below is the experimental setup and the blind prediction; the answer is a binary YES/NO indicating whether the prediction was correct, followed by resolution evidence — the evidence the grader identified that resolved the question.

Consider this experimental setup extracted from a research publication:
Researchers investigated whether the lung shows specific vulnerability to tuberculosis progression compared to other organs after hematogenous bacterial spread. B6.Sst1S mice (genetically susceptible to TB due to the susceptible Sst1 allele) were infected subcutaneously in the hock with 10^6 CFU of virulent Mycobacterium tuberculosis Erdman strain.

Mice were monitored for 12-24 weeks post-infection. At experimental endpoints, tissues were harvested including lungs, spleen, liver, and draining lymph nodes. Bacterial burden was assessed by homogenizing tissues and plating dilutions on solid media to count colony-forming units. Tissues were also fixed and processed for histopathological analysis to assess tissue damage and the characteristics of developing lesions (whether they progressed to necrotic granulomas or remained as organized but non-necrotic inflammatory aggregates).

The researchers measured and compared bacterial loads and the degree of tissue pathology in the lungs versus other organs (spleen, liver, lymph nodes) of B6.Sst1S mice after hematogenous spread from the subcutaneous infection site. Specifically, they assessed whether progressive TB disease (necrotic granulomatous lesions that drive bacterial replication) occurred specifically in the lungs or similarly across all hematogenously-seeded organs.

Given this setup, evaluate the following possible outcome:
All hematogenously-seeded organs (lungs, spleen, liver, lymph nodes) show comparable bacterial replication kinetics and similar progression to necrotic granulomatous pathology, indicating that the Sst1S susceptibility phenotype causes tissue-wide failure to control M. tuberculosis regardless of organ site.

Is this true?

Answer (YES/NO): NO